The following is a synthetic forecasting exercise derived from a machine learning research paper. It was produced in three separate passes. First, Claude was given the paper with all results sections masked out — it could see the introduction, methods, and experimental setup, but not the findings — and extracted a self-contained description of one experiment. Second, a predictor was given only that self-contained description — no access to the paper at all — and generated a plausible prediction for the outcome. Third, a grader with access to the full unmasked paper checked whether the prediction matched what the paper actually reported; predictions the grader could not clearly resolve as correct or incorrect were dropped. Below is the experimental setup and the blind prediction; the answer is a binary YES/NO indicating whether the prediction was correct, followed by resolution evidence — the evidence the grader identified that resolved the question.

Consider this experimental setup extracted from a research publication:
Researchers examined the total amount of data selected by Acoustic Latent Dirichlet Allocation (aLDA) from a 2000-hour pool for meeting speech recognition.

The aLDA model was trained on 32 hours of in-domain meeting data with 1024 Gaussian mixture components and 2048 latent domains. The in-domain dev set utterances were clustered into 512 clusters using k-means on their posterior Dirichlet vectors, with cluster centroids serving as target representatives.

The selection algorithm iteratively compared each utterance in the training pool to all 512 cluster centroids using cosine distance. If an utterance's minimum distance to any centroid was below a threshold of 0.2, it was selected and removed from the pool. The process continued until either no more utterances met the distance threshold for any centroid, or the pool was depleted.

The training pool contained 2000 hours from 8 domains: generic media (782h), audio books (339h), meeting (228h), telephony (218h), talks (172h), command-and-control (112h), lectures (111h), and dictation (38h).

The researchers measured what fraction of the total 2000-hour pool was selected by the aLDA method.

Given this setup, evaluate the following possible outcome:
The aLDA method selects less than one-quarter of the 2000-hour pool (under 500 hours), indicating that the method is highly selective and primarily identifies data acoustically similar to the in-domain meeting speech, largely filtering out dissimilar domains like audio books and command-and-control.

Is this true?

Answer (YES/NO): NO